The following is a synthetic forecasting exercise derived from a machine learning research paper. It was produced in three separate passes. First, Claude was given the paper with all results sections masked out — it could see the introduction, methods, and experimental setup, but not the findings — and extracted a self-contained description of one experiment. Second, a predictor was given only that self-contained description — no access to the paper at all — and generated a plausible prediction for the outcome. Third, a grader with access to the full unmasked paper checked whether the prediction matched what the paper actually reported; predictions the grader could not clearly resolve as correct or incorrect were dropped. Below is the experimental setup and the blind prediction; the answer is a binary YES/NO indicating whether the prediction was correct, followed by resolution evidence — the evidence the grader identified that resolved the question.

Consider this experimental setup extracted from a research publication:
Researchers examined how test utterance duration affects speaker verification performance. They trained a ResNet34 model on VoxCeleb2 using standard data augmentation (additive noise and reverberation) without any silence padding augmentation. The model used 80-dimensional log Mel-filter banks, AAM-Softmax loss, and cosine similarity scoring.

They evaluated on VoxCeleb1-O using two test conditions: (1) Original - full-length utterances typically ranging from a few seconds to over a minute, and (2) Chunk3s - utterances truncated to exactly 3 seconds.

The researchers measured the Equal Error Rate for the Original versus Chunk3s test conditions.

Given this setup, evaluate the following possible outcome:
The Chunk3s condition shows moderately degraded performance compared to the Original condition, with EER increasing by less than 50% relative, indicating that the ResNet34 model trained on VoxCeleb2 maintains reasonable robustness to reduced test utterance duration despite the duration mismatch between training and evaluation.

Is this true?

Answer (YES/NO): YES